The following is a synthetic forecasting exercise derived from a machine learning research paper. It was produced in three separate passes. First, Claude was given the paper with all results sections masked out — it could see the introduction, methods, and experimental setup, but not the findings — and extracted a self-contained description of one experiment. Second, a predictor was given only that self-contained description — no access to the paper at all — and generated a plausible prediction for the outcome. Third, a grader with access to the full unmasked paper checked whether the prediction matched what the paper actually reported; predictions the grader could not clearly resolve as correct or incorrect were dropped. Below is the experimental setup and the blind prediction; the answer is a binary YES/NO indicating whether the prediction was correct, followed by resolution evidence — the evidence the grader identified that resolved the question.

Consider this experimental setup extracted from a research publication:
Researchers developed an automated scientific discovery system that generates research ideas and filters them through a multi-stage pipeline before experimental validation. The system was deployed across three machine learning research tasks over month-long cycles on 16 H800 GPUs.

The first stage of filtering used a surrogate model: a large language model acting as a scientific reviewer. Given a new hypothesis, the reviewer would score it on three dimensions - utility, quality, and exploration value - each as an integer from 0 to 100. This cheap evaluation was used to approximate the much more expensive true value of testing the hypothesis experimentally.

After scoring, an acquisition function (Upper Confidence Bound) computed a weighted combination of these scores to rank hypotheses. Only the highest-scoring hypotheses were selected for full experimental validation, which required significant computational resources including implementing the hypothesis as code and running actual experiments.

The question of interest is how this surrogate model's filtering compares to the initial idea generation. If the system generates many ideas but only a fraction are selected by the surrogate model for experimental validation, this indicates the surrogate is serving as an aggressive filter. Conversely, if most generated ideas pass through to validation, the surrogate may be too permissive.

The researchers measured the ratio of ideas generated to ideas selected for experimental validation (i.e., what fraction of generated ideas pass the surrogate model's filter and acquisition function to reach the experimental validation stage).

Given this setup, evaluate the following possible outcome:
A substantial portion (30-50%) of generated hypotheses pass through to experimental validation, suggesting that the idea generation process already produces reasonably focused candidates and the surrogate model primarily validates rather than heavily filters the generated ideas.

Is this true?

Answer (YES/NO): NO